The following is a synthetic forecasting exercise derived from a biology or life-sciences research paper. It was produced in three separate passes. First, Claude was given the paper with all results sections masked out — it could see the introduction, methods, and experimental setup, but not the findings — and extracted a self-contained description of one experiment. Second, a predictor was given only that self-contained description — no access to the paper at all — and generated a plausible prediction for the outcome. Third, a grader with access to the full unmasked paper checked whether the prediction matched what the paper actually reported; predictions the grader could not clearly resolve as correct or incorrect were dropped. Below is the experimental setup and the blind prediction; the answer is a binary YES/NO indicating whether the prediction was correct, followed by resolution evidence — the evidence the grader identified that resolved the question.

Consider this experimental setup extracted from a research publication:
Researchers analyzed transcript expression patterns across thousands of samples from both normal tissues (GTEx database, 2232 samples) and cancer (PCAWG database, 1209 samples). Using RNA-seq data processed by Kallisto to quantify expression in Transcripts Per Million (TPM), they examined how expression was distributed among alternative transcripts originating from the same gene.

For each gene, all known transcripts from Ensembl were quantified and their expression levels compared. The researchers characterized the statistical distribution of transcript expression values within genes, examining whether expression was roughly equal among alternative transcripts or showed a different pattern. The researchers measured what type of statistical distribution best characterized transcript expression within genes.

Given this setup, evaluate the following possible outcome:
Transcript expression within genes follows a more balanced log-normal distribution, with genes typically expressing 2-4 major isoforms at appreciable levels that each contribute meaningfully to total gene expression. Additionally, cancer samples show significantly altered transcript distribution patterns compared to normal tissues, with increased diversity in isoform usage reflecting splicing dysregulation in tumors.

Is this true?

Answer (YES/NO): NO